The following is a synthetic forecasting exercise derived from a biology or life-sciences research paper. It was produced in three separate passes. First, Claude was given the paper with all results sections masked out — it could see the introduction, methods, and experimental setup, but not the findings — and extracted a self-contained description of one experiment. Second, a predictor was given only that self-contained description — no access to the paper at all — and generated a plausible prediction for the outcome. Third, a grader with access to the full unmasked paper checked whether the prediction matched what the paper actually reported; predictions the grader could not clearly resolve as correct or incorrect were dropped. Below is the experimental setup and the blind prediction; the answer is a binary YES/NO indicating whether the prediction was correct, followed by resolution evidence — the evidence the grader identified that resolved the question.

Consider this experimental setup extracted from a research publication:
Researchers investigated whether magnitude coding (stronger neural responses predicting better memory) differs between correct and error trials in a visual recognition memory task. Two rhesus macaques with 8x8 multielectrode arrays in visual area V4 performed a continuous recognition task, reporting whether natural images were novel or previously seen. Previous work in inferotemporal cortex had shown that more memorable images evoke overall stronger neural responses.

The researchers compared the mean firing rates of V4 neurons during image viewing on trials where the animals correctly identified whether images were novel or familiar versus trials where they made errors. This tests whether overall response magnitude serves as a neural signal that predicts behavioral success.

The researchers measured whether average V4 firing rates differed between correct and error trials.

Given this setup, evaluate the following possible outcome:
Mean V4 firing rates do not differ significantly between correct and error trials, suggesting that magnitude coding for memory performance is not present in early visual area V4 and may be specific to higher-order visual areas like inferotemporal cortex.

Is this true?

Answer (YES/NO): NO